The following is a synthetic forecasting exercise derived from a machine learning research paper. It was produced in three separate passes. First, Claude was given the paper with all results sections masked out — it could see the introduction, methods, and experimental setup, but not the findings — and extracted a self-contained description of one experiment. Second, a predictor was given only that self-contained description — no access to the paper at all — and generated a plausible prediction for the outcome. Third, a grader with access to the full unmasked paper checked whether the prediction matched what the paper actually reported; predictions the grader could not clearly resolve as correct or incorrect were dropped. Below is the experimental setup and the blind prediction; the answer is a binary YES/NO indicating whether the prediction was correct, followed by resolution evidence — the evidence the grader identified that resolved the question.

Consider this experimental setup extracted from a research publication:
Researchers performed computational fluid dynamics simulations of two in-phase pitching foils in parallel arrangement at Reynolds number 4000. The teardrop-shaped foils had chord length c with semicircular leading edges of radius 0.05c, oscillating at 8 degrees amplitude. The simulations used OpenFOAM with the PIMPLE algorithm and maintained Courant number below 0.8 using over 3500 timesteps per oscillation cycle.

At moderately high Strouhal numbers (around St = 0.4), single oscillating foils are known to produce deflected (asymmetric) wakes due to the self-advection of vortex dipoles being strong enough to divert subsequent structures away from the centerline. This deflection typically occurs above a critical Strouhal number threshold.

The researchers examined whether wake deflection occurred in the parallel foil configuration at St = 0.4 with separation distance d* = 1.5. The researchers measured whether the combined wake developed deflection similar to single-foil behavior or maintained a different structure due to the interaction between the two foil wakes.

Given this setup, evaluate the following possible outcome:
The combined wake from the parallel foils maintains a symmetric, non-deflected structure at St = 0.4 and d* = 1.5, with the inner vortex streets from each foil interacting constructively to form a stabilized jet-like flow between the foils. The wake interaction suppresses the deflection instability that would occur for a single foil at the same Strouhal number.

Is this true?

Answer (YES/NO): NO